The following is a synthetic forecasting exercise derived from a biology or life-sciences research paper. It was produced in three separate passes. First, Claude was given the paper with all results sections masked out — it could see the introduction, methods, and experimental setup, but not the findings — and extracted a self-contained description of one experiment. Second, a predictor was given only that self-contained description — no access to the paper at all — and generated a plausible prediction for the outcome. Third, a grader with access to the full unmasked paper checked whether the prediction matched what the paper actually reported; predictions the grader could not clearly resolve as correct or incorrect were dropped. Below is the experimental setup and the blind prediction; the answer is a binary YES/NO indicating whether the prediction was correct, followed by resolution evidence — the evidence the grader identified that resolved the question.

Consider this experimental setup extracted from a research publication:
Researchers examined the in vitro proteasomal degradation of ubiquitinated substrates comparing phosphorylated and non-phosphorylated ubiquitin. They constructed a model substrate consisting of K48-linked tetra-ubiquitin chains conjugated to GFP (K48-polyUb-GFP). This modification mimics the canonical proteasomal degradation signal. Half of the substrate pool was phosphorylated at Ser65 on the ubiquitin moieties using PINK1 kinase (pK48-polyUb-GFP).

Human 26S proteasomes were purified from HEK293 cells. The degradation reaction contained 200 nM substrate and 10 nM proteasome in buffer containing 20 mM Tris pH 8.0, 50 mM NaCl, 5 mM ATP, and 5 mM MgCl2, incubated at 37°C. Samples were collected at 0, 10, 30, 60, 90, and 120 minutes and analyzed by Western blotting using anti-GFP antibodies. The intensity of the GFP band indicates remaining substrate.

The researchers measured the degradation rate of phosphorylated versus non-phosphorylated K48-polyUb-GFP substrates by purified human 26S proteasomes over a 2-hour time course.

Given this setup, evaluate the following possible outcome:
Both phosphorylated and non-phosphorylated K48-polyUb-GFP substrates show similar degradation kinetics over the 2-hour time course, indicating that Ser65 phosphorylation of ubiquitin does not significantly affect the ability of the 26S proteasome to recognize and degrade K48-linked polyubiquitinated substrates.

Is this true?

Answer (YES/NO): NO